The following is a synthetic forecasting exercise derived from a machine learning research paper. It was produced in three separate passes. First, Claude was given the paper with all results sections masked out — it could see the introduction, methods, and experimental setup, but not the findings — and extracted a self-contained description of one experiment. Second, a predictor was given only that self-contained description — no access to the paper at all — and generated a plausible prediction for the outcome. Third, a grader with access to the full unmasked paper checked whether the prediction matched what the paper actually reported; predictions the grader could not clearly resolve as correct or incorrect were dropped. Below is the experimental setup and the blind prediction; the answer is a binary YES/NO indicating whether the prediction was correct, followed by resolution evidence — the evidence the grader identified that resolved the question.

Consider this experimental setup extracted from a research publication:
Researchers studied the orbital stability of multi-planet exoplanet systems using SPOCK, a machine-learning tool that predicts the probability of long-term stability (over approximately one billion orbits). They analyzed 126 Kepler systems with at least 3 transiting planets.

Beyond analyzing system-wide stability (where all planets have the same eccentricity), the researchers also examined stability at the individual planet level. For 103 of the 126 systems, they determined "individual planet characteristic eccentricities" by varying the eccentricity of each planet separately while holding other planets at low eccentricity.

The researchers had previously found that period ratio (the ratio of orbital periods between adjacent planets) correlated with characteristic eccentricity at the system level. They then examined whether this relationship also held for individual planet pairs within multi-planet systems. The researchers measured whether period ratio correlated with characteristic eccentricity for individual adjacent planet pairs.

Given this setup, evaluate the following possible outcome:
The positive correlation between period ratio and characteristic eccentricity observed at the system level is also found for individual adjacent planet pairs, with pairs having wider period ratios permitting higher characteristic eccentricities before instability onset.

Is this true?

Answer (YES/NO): YES